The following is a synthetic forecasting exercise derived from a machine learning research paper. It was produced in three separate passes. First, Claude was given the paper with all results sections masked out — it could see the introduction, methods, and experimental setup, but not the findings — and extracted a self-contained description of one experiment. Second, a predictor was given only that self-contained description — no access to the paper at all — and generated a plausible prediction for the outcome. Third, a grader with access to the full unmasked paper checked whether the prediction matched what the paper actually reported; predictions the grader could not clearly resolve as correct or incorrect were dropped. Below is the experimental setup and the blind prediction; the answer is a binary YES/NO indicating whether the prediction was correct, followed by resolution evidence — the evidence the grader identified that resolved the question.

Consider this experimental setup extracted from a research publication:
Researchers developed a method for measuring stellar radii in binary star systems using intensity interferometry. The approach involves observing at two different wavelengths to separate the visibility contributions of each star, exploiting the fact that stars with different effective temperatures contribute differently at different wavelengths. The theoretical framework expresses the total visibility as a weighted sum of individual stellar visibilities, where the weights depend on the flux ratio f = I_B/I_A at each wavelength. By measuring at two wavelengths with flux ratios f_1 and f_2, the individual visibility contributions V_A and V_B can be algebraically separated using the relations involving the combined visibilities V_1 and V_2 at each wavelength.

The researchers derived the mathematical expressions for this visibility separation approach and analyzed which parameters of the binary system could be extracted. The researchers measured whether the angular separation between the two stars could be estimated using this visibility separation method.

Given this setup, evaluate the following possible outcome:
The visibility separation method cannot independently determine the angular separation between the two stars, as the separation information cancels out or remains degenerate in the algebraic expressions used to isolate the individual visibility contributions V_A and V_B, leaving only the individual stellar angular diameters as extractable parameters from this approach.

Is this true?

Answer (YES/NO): YES